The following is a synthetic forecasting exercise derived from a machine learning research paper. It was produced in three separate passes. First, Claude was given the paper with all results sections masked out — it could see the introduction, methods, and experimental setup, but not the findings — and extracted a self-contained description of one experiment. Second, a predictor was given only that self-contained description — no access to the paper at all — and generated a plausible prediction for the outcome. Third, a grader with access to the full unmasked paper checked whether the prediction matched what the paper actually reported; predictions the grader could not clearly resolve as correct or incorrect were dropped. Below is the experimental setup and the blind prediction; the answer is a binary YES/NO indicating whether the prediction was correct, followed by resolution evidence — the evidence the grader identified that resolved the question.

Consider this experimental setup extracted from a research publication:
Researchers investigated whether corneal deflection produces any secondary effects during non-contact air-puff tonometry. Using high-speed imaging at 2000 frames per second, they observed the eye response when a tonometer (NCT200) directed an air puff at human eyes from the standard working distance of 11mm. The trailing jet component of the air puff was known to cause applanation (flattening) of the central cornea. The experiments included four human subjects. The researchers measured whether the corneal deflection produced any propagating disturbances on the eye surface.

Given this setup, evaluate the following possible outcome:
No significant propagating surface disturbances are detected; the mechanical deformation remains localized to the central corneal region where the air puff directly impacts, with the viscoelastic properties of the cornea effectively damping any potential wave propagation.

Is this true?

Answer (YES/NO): NO